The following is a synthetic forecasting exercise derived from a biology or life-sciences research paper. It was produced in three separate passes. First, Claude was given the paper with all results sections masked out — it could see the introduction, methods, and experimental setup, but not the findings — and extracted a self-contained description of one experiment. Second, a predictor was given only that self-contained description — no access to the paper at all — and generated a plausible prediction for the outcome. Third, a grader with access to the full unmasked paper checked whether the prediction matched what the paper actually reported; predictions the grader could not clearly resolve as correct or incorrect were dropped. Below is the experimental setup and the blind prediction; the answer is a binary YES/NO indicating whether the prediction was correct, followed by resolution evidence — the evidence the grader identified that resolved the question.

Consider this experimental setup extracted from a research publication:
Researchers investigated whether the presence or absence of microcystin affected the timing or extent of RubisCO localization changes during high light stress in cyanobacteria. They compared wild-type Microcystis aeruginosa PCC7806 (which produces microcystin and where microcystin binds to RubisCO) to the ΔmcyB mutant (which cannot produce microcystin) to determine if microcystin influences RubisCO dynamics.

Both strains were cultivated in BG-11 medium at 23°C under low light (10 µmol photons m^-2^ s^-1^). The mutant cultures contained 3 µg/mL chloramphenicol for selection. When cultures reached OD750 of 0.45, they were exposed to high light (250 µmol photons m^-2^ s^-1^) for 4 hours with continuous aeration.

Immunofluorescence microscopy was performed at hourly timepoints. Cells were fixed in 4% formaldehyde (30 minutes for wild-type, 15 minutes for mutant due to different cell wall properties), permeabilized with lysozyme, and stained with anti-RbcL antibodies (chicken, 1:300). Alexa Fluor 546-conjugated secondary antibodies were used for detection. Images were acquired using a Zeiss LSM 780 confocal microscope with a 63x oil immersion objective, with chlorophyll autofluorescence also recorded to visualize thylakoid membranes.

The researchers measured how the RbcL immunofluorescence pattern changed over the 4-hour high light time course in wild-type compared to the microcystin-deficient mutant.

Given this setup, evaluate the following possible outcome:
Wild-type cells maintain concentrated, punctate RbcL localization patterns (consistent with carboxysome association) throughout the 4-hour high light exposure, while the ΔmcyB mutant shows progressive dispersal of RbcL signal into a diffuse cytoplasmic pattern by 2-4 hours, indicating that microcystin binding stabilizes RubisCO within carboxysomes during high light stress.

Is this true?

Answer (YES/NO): NO